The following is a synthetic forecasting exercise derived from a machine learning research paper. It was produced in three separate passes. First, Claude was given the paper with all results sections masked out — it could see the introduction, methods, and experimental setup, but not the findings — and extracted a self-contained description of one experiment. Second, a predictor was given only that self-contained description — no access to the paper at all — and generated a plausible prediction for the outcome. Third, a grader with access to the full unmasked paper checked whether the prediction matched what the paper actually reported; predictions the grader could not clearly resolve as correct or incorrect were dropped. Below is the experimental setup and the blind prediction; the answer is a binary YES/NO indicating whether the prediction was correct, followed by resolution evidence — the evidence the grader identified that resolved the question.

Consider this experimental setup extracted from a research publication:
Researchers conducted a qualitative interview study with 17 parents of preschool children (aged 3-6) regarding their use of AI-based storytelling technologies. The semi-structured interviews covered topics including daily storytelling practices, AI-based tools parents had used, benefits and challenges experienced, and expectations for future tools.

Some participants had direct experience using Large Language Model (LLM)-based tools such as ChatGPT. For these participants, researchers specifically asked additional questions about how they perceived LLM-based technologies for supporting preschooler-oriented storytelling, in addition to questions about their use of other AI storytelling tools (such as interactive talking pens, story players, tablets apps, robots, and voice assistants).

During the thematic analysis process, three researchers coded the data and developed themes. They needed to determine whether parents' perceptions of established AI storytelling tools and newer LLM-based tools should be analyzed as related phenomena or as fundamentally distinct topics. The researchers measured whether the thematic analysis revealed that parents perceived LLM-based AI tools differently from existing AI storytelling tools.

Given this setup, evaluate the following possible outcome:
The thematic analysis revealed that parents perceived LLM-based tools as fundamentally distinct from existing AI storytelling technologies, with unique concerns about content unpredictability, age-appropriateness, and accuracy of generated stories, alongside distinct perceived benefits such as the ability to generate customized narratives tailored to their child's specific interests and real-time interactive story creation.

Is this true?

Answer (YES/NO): NO